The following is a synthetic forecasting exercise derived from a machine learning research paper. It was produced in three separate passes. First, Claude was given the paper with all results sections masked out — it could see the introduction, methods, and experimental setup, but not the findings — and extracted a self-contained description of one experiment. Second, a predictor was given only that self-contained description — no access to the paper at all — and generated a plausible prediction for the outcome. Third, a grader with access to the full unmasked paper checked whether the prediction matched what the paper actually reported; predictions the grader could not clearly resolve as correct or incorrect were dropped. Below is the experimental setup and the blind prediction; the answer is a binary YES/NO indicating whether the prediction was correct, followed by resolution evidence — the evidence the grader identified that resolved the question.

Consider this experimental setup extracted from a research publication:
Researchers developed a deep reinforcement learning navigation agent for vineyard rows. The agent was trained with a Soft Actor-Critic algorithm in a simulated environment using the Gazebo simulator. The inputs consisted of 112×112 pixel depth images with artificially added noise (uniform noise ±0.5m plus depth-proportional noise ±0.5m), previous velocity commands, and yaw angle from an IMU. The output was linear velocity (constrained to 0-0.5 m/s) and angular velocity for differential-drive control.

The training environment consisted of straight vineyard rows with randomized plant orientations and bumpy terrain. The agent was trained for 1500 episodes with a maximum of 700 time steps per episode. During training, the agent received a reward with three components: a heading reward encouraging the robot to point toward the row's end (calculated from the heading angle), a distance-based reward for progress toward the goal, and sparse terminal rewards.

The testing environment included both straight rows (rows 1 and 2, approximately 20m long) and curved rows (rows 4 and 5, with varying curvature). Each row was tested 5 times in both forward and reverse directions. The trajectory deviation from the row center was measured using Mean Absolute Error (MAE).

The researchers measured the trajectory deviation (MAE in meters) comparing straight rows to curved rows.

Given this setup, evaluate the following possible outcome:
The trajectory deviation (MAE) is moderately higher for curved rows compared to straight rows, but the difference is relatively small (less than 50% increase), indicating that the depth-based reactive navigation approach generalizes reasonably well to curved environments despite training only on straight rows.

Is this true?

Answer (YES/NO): NO